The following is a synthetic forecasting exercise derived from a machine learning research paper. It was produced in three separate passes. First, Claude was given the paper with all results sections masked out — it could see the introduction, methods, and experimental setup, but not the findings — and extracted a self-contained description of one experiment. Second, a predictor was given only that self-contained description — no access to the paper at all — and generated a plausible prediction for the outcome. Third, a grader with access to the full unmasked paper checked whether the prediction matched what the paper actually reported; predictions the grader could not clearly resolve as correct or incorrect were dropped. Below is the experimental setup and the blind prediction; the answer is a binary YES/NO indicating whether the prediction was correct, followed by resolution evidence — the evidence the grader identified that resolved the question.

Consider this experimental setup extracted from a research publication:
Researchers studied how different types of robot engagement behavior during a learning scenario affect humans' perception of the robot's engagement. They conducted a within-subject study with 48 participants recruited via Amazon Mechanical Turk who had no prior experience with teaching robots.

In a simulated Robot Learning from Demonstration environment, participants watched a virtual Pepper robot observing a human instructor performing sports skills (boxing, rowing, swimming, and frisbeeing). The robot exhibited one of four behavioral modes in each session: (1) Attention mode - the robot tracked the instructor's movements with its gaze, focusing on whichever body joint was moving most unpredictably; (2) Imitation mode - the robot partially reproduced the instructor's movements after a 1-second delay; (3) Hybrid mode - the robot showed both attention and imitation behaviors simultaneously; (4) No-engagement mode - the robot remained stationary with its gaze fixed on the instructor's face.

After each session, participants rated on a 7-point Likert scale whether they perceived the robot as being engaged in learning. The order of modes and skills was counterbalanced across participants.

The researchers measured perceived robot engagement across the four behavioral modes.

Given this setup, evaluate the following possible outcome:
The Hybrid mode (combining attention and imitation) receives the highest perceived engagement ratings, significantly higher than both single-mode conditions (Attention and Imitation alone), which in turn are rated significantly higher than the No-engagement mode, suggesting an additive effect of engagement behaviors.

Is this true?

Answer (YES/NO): YES